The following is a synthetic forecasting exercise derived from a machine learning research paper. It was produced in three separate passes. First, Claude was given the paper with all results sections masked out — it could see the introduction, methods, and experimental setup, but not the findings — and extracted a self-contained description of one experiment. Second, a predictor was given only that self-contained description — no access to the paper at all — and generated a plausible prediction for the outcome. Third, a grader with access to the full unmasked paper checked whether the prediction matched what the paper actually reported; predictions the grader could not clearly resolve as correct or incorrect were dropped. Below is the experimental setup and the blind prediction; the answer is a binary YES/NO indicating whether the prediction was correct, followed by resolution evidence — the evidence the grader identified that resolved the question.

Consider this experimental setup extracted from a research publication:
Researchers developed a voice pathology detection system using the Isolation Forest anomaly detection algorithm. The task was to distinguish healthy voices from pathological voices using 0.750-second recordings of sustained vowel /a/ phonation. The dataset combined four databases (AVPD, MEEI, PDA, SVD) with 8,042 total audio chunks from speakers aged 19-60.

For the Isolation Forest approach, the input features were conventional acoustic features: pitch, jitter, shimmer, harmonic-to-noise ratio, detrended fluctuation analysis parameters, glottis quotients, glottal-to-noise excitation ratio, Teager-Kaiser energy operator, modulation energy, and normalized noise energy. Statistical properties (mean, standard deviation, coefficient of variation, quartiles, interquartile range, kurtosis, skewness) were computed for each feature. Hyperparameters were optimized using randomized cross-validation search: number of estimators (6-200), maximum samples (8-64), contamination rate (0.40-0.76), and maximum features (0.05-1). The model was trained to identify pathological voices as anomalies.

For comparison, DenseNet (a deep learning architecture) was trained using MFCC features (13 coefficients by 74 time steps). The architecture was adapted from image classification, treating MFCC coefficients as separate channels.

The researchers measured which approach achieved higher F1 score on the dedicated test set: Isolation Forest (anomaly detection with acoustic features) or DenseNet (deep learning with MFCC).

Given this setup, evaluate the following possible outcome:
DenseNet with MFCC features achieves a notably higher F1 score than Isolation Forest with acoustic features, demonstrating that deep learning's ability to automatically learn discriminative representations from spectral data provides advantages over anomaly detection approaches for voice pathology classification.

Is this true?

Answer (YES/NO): NO